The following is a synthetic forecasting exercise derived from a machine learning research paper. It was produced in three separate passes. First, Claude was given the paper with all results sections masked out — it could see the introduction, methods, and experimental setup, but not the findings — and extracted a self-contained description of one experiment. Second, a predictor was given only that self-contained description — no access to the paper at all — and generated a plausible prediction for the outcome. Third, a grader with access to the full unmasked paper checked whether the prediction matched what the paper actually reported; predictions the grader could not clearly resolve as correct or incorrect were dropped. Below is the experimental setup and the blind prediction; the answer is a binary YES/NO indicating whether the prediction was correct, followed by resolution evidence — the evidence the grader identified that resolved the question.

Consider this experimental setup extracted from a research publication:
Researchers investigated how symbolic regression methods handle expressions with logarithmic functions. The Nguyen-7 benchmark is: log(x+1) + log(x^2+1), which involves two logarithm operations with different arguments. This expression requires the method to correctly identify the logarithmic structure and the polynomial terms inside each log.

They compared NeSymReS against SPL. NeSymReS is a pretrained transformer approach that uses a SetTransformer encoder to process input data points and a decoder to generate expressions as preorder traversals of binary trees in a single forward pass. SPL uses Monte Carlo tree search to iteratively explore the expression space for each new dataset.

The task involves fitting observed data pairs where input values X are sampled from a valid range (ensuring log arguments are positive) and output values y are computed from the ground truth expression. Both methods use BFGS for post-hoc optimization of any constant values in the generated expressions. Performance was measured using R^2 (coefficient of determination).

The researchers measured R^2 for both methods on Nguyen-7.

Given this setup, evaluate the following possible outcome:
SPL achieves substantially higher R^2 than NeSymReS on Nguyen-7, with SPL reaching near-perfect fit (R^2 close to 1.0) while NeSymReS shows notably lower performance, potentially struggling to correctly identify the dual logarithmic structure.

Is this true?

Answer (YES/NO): NO